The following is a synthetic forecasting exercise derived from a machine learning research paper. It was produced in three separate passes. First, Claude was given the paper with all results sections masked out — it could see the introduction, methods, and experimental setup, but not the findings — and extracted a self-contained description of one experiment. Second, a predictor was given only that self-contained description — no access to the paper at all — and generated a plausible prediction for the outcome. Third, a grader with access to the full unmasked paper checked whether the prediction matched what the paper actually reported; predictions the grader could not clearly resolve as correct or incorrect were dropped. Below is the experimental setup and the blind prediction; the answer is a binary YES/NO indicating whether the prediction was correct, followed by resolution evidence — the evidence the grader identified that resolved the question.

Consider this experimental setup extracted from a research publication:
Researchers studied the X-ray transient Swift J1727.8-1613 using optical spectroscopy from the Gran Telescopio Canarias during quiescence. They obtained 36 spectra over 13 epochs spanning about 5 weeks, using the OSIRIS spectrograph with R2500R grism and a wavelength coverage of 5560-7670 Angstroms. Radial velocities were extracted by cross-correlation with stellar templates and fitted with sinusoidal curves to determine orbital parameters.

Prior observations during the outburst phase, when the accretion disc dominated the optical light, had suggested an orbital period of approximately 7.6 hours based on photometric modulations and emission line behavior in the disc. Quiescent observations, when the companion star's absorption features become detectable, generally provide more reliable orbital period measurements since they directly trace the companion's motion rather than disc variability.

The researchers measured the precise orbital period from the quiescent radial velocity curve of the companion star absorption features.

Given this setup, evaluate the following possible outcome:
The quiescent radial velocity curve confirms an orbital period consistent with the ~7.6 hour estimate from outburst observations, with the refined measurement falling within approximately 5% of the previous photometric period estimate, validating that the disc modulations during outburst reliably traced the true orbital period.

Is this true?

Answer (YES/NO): NO